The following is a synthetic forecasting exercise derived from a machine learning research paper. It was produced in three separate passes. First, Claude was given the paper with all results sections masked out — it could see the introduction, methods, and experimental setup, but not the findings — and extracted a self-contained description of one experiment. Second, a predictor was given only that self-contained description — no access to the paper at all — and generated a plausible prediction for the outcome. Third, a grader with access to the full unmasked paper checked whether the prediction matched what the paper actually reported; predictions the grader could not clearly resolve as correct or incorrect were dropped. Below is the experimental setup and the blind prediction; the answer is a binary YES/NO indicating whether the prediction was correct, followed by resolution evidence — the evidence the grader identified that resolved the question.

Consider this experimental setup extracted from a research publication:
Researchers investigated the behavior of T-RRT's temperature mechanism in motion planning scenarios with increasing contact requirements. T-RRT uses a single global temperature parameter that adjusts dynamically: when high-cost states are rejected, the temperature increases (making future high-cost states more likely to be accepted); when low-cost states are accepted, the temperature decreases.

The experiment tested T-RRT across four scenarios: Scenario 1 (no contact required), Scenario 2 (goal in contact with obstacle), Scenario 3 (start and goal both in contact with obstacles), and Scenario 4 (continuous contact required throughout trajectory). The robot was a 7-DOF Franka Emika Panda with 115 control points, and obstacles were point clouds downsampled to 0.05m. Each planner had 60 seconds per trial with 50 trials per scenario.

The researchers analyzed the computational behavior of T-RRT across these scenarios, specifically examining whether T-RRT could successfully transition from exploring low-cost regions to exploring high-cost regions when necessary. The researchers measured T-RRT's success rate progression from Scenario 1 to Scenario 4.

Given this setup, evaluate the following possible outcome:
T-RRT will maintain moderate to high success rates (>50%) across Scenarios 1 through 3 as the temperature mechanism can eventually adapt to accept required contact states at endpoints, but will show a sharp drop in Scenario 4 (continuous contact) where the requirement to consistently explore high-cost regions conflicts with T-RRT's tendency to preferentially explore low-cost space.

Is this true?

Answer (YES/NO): NO